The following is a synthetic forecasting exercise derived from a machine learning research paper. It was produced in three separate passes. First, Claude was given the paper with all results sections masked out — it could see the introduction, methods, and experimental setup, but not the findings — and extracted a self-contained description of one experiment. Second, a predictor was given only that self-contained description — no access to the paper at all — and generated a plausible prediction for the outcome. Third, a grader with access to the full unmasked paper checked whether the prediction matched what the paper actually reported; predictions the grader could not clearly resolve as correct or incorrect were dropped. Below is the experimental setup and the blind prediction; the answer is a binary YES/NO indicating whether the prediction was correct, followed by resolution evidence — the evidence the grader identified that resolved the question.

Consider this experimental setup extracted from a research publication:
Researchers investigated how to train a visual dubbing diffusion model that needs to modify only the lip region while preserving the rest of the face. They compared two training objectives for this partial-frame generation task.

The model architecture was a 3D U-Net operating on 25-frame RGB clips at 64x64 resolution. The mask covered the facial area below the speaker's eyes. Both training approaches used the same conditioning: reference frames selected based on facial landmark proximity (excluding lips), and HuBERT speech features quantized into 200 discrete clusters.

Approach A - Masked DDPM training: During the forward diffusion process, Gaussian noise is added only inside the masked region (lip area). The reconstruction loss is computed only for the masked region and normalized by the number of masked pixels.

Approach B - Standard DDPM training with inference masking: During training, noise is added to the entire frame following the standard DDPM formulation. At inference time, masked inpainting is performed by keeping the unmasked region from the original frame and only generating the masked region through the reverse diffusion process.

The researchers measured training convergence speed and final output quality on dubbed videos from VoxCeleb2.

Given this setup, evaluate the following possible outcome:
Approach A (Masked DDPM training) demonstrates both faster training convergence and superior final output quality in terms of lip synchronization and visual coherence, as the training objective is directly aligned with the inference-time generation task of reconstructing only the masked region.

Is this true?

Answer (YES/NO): YES